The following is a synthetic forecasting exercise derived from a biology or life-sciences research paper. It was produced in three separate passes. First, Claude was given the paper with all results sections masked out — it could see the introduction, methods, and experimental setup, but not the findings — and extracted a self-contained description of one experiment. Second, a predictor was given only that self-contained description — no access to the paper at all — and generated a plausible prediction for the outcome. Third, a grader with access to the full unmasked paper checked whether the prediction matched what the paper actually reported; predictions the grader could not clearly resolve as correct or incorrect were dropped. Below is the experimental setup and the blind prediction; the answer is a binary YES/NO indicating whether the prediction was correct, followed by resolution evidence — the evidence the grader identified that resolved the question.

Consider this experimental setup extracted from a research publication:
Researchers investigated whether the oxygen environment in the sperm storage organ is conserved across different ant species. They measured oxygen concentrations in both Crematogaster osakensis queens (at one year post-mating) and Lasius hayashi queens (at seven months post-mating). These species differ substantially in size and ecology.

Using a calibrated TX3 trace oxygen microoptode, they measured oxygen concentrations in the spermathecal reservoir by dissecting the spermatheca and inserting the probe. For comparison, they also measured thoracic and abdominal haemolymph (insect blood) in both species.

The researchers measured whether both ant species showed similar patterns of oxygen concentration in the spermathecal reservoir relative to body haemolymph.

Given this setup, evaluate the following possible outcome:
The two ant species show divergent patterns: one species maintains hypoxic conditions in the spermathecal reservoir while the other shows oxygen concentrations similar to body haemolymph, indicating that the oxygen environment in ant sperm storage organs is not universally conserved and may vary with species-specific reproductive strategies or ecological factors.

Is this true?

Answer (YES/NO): NO